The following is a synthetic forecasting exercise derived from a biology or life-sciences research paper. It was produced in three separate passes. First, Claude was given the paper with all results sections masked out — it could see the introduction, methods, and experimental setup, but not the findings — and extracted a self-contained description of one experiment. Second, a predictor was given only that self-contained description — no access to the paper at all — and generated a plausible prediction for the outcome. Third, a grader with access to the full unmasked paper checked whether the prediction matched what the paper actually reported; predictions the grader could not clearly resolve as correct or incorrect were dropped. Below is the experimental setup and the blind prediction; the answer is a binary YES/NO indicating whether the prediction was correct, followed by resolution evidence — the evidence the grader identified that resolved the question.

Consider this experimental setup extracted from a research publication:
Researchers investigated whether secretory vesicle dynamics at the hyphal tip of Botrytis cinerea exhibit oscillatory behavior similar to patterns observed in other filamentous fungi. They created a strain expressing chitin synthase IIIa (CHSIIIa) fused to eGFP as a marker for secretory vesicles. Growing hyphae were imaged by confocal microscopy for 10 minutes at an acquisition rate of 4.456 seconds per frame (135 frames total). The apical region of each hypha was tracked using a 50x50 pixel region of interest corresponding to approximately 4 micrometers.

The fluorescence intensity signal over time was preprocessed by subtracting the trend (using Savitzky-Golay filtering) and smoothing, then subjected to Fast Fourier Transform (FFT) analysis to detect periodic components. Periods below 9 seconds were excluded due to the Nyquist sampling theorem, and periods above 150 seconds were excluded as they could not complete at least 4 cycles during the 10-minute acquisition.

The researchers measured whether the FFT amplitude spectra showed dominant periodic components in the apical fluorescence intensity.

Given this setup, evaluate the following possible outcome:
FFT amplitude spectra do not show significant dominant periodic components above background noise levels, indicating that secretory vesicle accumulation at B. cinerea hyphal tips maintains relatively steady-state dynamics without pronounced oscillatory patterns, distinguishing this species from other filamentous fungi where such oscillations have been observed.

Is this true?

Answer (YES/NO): NO